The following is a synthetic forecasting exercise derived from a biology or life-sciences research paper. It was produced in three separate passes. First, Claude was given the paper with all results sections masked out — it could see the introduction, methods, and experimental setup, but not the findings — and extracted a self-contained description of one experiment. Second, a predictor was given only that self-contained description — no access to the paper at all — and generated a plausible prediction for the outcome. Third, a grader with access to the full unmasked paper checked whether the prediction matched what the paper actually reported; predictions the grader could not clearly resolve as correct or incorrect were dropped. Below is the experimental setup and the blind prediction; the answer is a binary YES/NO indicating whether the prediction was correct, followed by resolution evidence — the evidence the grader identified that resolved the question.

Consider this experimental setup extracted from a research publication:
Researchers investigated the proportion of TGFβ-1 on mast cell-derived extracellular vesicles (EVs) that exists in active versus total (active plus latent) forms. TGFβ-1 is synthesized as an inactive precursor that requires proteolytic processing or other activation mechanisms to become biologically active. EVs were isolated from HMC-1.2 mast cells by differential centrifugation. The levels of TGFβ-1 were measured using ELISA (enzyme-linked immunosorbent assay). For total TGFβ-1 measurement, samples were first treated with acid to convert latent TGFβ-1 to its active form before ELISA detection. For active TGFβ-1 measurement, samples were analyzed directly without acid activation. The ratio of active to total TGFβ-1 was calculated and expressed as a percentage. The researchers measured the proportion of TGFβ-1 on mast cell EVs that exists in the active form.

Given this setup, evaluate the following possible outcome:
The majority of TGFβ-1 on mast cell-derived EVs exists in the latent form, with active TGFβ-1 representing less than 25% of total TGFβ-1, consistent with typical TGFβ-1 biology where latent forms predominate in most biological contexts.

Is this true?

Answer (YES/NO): NO